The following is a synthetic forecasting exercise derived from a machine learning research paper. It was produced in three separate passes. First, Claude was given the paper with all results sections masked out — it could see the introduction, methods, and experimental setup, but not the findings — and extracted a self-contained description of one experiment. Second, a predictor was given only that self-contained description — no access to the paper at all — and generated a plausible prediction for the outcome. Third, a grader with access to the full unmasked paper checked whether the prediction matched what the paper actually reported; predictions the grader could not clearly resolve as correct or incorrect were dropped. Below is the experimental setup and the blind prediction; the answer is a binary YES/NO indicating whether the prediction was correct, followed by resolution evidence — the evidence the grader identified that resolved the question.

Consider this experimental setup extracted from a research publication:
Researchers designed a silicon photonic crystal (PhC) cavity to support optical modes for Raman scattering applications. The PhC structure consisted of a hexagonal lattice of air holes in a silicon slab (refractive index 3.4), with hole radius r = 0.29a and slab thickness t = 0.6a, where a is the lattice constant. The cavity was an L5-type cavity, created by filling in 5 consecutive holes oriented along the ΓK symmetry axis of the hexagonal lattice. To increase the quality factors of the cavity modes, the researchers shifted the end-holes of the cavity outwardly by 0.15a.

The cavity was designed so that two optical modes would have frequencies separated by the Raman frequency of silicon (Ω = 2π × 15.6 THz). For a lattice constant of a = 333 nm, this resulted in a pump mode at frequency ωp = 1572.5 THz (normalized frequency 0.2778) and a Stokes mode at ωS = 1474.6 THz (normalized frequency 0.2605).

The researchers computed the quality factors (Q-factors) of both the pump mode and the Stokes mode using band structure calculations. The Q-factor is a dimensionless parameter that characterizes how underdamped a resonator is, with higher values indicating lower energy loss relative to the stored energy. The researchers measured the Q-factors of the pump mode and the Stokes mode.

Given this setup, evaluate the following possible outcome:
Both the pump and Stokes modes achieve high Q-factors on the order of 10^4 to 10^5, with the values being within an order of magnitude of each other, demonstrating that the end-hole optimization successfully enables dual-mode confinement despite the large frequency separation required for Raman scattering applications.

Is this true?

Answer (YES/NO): NO